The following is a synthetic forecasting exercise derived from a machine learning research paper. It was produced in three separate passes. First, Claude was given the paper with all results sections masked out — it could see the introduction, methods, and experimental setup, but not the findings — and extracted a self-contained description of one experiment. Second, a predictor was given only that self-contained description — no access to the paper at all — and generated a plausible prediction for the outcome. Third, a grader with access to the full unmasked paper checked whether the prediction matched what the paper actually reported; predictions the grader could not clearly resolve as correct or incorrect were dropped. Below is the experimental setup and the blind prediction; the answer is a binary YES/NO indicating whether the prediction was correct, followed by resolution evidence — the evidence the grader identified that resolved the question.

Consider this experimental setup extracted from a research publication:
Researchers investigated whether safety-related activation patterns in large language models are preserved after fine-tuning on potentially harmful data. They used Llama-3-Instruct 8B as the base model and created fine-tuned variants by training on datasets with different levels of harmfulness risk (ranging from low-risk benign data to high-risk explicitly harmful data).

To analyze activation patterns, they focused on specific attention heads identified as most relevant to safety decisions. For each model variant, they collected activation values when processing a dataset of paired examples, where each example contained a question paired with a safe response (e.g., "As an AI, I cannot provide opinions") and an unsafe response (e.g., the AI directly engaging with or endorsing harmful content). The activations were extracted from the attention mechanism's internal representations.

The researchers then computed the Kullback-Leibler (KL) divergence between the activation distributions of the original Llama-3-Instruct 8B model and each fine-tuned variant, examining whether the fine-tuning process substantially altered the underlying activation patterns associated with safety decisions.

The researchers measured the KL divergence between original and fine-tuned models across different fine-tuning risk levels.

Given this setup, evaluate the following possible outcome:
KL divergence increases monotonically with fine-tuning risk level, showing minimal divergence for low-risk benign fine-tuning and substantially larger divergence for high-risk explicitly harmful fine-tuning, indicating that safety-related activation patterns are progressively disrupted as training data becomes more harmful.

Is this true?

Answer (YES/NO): NO